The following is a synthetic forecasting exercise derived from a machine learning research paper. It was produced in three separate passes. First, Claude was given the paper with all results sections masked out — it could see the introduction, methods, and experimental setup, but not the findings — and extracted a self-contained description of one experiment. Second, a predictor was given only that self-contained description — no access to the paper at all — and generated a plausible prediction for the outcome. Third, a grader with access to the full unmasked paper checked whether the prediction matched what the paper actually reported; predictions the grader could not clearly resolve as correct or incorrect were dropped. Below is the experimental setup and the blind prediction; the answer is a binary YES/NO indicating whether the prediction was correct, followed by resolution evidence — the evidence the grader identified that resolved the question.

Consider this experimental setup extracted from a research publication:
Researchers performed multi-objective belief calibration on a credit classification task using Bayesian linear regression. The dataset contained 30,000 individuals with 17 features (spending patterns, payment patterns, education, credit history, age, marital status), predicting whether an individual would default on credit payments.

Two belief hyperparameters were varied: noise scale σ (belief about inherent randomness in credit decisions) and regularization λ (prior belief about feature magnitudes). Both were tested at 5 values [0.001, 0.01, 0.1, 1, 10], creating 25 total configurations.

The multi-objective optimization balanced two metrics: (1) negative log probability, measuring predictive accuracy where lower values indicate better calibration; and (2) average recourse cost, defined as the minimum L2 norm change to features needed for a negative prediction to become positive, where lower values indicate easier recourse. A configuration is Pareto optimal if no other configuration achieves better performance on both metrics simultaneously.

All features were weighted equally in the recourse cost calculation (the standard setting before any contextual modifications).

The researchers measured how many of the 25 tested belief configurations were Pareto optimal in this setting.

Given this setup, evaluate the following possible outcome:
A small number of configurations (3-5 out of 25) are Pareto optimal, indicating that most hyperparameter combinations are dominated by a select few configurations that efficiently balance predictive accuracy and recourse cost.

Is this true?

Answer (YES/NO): YES